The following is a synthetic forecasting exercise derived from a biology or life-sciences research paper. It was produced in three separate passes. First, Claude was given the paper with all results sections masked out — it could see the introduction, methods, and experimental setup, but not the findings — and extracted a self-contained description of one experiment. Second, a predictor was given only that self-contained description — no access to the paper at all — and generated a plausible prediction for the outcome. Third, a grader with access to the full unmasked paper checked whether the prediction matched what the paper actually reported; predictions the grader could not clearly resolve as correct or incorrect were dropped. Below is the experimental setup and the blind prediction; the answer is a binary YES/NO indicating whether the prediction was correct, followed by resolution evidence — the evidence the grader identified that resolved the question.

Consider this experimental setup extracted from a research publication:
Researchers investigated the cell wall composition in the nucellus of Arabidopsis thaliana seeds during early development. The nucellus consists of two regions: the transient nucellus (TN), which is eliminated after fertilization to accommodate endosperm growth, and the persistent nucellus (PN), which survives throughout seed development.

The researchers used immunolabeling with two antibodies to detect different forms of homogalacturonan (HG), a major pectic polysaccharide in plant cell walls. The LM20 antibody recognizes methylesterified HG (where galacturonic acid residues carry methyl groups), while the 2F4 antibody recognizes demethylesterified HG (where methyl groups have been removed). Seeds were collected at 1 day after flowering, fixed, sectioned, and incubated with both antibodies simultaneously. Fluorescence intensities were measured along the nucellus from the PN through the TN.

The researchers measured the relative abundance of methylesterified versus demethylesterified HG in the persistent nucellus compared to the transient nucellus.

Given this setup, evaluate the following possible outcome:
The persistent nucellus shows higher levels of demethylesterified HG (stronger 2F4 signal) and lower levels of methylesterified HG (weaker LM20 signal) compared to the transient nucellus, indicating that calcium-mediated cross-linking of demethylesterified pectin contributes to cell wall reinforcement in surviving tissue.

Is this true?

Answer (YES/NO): NO